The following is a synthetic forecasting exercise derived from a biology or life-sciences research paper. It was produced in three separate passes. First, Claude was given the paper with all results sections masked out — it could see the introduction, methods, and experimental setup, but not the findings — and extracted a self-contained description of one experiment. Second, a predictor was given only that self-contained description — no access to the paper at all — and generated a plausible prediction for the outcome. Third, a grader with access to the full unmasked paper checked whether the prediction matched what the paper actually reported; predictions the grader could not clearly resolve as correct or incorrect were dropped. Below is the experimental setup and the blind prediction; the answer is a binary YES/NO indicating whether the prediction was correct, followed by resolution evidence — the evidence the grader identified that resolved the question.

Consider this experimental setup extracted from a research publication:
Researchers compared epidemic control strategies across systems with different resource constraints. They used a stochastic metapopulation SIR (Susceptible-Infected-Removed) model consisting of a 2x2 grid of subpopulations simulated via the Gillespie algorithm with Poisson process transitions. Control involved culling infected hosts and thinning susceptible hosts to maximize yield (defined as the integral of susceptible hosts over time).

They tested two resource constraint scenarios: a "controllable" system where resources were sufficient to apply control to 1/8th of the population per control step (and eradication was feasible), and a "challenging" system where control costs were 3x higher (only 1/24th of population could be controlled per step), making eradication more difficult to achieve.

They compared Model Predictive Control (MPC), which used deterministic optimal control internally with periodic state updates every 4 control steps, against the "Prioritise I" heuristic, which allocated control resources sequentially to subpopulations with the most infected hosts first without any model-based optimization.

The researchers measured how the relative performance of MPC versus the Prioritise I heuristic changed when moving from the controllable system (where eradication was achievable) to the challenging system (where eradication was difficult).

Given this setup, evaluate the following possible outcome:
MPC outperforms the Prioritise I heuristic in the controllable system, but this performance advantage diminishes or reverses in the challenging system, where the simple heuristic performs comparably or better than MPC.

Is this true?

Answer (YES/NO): NO